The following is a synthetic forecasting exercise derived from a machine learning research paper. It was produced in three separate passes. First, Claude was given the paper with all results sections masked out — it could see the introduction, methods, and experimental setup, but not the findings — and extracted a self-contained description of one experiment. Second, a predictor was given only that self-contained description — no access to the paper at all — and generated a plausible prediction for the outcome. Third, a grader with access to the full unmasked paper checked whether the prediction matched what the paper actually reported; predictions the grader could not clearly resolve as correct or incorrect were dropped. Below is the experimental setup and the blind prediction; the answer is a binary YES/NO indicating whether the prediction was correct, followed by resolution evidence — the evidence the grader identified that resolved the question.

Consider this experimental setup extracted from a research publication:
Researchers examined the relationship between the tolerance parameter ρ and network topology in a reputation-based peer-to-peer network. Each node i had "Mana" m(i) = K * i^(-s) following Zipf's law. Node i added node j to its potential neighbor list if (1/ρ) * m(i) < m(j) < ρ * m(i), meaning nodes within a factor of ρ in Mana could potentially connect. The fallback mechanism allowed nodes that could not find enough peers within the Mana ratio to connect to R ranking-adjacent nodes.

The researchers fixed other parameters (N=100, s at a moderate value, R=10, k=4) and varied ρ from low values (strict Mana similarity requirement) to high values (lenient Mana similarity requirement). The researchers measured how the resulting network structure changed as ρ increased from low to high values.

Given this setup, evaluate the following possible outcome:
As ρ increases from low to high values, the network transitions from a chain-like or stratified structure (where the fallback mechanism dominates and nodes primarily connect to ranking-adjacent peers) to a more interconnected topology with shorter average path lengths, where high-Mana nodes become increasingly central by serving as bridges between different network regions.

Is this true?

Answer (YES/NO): NO